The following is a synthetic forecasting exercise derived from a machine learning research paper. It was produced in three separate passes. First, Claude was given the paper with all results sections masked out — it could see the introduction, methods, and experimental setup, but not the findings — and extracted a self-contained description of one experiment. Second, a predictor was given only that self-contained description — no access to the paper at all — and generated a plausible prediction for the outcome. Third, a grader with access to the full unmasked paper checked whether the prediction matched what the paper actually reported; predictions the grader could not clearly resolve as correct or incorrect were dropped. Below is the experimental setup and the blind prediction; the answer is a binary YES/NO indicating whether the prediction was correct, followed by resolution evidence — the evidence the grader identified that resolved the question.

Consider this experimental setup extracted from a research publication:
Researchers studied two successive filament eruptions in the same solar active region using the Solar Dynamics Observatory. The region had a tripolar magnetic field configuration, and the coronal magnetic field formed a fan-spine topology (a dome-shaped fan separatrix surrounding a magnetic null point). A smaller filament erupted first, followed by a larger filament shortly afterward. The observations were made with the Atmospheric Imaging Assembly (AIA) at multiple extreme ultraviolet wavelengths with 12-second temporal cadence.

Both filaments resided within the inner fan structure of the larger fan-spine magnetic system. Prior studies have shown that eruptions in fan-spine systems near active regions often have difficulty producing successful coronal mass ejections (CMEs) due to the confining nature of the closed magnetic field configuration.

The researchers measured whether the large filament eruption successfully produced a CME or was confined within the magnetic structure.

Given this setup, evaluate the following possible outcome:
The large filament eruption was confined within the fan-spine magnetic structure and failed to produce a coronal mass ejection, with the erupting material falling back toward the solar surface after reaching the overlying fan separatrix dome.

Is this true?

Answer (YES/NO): NO